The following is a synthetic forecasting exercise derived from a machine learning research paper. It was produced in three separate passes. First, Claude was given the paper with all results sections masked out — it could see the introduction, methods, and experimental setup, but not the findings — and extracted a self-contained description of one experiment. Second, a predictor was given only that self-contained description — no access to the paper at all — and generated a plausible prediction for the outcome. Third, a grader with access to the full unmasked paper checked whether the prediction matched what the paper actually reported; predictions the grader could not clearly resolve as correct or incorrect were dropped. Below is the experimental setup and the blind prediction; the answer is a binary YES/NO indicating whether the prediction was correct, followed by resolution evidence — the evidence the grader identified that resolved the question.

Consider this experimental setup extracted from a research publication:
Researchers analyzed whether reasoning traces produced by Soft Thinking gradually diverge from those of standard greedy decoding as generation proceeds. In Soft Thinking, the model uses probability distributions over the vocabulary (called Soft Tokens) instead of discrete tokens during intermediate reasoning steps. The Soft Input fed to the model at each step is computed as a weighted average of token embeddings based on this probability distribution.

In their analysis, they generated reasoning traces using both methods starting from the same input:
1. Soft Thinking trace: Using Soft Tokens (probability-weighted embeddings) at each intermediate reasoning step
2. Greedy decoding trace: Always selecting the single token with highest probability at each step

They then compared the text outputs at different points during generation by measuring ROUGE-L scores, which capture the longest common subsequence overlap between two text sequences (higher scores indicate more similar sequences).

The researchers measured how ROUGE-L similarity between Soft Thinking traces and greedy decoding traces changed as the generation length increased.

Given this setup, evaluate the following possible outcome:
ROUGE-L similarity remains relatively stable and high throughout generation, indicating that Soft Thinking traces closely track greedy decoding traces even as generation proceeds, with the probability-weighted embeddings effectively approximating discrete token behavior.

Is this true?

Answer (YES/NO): NO